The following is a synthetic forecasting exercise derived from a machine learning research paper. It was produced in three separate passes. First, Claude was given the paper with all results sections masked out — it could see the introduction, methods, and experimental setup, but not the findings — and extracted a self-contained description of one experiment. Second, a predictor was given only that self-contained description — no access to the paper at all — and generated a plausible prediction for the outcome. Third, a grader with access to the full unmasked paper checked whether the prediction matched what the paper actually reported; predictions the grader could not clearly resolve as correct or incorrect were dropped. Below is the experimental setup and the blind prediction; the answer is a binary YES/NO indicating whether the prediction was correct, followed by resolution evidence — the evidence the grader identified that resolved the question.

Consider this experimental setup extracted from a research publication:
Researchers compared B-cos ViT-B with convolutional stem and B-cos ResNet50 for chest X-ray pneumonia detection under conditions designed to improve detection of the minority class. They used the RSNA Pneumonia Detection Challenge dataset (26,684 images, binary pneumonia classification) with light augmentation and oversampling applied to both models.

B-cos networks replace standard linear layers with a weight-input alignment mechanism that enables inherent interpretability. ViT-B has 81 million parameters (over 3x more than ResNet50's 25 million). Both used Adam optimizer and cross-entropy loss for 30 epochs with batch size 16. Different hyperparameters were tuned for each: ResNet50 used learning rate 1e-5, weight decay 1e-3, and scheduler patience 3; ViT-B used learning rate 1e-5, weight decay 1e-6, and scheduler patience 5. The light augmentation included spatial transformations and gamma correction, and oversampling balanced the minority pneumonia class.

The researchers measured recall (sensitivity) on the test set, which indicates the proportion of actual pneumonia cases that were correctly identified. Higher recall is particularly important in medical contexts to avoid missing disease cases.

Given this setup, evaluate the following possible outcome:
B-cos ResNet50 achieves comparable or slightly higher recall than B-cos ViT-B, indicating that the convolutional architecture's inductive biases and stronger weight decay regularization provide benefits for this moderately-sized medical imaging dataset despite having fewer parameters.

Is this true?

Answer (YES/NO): YES